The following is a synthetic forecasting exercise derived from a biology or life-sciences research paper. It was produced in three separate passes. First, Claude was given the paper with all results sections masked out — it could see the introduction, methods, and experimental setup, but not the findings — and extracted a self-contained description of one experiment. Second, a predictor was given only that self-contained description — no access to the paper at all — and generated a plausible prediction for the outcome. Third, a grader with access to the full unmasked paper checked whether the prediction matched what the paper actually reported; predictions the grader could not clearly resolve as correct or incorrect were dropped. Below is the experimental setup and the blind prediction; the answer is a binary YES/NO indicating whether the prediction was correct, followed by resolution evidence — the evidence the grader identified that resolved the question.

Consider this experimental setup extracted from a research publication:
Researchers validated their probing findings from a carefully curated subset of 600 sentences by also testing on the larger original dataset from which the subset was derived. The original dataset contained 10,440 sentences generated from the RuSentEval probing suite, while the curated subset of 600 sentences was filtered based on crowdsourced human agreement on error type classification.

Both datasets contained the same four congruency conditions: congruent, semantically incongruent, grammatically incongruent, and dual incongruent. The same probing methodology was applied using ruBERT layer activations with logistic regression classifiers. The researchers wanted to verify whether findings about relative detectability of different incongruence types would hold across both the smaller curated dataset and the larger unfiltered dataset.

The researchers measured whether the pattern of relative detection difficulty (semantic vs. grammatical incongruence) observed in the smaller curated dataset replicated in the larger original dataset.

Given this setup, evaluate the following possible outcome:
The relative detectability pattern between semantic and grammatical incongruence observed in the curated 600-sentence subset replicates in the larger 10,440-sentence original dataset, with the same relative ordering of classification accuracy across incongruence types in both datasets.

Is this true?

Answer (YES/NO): YES